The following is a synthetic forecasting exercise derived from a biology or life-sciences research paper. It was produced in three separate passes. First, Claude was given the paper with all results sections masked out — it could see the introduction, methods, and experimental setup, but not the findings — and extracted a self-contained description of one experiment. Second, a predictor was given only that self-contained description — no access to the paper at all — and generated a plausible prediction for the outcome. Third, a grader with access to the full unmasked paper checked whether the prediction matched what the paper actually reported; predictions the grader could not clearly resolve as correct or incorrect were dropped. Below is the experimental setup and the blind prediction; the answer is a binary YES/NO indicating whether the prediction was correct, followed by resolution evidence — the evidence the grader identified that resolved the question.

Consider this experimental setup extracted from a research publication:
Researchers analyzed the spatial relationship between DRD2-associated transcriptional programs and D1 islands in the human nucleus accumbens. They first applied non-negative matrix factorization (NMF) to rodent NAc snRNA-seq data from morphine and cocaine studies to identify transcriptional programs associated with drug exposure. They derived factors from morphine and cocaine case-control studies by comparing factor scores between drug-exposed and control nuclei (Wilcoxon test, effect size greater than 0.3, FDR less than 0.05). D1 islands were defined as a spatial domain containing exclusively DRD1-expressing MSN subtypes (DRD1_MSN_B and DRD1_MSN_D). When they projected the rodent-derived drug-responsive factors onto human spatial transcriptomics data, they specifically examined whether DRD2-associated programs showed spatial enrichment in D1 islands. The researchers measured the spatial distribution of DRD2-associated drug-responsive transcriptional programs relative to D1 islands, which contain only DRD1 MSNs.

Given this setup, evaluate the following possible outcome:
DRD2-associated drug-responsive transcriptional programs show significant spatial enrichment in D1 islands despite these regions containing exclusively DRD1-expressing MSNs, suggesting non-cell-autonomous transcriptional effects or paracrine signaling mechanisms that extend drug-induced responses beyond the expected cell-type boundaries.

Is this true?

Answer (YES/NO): YES